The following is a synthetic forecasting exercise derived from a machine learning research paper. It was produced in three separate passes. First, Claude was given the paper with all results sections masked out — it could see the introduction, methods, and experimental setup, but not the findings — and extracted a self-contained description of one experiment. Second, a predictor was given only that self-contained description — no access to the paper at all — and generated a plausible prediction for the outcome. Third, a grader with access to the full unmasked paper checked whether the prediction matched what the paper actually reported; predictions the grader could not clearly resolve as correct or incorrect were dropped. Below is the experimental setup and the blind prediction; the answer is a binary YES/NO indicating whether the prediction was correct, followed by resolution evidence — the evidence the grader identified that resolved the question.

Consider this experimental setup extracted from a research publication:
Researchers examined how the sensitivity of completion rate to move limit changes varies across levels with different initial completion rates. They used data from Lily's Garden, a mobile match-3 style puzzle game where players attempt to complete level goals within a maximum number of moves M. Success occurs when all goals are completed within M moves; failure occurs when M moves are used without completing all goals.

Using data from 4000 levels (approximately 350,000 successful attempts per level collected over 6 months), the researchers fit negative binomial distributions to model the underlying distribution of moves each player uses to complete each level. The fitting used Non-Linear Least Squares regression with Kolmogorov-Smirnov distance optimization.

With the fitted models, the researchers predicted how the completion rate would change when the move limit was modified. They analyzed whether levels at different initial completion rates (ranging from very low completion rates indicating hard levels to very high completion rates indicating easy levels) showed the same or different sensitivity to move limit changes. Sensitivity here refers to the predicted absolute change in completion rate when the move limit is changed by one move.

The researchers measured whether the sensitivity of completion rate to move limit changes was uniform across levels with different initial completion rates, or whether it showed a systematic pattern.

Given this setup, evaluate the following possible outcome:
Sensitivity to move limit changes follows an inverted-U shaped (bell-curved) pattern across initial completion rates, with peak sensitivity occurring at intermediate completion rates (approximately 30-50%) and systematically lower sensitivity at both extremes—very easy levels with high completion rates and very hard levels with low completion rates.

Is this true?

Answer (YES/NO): YES